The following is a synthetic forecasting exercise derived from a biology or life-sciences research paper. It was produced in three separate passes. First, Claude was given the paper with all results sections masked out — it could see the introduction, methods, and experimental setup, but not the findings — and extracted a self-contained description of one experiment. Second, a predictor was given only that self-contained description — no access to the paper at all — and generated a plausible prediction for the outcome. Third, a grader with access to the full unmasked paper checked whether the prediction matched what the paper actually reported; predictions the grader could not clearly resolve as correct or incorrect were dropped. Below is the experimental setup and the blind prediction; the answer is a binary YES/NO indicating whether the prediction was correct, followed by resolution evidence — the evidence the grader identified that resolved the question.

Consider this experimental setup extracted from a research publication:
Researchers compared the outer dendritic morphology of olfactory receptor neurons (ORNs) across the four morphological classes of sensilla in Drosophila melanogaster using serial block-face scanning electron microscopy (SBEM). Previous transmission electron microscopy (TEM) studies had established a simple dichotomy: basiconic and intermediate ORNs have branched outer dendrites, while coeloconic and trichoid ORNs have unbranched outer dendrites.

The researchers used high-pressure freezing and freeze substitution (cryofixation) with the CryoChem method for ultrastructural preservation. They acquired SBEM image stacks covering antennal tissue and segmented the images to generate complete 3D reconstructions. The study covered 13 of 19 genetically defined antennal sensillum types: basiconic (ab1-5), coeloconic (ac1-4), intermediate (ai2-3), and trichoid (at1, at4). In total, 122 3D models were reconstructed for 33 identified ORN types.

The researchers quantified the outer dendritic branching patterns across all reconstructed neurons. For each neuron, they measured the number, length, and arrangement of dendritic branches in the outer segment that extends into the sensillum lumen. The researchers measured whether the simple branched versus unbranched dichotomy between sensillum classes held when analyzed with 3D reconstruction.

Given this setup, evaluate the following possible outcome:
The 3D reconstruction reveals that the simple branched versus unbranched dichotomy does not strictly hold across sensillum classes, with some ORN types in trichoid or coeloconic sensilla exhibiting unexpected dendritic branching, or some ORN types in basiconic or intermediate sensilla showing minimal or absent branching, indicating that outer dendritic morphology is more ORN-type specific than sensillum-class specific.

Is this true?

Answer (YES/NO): YES